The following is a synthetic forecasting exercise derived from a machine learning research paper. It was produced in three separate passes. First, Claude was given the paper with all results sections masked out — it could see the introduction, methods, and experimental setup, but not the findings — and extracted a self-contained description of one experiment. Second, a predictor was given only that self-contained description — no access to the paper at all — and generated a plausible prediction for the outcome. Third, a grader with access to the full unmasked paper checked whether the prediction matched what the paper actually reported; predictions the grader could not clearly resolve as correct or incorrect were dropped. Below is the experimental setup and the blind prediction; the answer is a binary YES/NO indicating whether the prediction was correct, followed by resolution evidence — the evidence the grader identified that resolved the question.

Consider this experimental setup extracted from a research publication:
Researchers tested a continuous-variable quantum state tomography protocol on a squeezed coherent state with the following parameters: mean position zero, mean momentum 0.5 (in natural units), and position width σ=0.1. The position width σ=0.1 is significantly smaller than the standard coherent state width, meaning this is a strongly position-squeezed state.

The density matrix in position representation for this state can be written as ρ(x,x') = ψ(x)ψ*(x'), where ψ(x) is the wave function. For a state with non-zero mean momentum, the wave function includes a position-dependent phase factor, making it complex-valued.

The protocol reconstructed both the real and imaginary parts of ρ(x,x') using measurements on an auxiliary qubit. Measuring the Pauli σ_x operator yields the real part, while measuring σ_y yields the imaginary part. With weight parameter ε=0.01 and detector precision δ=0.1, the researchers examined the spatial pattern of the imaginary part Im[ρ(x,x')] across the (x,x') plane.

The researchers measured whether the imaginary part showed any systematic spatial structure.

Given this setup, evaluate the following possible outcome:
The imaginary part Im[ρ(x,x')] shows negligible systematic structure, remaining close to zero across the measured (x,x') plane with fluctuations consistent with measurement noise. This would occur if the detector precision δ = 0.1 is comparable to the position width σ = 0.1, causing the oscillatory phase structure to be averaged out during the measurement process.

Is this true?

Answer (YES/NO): NO